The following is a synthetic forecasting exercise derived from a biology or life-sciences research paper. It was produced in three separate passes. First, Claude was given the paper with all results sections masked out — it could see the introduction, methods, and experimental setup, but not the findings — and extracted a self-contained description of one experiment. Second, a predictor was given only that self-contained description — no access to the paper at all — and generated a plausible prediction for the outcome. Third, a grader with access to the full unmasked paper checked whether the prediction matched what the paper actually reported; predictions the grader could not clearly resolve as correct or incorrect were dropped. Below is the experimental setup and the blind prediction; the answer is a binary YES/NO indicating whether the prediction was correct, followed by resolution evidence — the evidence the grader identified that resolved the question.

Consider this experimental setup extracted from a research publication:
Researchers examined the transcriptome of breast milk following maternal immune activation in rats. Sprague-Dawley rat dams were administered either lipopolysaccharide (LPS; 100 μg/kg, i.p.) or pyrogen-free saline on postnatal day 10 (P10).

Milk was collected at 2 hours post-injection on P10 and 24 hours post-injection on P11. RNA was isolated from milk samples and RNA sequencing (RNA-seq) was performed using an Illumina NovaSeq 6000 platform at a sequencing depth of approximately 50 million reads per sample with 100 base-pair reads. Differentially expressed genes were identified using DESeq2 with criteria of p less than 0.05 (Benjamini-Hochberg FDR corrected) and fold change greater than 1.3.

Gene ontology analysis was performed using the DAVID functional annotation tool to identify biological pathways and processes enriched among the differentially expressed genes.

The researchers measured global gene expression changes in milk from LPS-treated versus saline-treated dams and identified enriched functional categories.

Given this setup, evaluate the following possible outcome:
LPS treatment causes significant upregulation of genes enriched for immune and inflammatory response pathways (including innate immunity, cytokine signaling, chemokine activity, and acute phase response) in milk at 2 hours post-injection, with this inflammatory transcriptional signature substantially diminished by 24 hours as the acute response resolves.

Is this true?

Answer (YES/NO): YES